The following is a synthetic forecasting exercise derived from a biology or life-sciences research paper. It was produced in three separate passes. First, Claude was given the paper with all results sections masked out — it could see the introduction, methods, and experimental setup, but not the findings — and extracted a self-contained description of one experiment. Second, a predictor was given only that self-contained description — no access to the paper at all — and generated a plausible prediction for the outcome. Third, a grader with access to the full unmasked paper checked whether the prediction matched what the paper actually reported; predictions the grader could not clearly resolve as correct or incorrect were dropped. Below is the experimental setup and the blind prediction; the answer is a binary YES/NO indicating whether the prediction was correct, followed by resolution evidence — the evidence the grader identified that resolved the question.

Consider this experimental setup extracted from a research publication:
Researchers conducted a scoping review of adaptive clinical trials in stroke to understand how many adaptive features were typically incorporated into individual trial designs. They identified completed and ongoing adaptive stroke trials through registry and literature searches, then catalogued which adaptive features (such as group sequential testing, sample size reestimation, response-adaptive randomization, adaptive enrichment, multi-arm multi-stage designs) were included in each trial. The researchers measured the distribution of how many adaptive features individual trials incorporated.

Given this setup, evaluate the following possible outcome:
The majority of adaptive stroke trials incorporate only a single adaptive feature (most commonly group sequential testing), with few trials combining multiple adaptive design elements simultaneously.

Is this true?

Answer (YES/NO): NO